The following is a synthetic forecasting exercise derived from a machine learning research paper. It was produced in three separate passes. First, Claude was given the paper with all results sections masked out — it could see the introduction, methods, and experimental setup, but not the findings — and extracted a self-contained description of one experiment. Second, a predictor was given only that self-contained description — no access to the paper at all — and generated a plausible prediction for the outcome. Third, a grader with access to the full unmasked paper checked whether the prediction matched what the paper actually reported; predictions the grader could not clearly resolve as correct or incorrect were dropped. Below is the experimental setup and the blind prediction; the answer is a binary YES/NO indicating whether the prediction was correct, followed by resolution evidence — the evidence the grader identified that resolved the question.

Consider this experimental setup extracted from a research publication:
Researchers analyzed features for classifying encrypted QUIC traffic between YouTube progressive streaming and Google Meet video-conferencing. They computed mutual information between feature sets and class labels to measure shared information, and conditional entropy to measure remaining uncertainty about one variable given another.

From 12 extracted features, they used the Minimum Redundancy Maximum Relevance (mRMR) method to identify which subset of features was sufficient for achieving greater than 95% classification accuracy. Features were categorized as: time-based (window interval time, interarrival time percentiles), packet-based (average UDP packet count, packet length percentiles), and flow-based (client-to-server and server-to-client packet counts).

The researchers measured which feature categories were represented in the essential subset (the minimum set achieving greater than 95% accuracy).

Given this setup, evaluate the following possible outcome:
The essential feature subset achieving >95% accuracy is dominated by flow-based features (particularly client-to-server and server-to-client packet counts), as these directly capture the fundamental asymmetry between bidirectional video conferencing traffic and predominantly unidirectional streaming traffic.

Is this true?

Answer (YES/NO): NO